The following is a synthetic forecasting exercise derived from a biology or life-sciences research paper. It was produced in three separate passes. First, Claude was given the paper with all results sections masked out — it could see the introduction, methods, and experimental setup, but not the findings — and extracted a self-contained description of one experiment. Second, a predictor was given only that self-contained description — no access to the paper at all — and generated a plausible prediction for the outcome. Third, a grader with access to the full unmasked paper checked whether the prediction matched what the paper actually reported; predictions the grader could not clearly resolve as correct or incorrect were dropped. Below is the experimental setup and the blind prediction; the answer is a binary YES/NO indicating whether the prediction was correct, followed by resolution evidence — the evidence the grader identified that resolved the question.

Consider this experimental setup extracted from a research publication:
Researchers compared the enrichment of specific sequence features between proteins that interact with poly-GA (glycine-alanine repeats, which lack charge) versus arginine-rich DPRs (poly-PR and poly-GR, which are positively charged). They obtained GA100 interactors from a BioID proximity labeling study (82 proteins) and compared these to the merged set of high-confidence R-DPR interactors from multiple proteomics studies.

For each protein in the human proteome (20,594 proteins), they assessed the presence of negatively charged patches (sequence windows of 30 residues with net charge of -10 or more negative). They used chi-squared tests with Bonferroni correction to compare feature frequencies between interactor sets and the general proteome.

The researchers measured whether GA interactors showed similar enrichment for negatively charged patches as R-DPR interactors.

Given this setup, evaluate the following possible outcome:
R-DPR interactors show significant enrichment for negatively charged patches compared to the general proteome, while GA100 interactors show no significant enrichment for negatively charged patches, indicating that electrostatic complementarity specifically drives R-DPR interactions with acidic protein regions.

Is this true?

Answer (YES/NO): YES